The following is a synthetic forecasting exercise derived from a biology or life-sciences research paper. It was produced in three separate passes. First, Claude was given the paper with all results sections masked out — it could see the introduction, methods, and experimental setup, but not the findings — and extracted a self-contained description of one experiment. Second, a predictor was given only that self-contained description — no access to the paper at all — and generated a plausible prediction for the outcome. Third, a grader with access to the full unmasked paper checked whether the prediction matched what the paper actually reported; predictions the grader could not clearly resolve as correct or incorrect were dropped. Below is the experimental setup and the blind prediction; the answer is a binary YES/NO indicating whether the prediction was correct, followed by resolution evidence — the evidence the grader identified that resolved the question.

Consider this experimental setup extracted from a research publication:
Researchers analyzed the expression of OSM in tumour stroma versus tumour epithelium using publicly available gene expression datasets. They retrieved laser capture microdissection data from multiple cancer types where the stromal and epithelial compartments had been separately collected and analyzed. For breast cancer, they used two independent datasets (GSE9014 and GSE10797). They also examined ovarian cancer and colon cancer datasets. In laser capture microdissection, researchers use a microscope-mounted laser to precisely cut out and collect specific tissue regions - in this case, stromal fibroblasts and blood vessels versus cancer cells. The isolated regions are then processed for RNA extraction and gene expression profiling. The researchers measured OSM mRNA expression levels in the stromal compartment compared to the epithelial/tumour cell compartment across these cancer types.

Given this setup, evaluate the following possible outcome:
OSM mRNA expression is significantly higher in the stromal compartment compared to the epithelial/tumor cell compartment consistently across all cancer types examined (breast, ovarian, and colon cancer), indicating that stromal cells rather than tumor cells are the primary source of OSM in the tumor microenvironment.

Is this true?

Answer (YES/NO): YES